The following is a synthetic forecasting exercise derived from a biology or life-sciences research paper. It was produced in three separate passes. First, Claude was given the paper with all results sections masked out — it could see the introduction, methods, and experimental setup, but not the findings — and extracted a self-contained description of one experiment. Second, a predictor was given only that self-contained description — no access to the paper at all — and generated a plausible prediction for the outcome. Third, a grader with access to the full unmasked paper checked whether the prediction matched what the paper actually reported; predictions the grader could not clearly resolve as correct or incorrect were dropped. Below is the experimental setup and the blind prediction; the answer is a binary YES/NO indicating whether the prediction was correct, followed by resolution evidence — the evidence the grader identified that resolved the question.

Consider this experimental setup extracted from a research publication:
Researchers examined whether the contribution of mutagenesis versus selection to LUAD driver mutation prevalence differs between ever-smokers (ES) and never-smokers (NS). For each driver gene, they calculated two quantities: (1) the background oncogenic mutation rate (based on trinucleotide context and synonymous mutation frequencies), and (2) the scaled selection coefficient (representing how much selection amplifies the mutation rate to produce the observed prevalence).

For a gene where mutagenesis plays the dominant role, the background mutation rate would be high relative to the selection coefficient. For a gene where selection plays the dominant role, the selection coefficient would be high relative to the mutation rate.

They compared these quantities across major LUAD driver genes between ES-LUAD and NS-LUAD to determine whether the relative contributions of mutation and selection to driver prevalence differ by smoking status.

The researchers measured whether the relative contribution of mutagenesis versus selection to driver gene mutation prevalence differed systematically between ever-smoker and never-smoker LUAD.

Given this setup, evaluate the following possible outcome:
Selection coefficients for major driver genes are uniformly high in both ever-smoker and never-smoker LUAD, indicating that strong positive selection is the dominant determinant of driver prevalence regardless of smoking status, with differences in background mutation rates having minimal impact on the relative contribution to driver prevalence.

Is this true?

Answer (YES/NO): NO